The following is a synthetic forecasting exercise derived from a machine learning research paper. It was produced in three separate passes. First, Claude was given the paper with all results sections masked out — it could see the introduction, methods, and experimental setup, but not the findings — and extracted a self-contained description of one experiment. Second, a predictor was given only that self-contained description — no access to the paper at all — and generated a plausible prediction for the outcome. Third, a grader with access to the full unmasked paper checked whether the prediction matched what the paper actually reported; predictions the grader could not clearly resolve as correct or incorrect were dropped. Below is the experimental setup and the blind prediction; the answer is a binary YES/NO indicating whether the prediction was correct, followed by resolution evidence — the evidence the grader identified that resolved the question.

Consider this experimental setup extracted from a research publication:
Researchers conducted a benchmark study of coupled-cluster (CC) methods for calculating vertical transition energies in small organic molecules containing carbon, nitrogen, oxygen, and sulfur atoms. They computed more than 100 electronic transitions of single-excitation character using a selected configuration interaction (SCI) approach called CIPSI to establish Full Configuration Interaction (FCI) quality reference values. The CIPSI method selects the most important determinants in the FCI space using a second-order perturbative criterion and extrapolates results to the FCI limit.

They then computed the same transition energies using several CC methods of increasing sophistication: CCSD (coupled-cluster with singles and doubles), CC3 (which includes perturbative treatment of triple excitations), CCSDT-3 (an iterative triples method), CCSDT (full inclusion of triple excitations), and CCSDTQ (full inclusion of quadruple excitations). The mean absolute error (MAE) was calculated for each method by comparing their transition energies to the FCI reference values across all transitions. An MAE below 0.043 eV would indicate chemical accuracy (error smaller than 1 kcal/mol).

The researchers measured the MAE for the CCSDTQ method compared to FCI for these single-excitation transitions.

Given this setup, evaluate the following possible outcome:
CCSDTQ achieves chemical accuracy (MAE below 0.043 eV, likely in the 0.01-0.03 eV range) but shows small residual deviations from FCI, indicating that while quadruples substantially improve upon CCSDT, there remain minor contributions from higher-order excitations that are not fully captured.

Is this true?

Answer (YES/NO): NO